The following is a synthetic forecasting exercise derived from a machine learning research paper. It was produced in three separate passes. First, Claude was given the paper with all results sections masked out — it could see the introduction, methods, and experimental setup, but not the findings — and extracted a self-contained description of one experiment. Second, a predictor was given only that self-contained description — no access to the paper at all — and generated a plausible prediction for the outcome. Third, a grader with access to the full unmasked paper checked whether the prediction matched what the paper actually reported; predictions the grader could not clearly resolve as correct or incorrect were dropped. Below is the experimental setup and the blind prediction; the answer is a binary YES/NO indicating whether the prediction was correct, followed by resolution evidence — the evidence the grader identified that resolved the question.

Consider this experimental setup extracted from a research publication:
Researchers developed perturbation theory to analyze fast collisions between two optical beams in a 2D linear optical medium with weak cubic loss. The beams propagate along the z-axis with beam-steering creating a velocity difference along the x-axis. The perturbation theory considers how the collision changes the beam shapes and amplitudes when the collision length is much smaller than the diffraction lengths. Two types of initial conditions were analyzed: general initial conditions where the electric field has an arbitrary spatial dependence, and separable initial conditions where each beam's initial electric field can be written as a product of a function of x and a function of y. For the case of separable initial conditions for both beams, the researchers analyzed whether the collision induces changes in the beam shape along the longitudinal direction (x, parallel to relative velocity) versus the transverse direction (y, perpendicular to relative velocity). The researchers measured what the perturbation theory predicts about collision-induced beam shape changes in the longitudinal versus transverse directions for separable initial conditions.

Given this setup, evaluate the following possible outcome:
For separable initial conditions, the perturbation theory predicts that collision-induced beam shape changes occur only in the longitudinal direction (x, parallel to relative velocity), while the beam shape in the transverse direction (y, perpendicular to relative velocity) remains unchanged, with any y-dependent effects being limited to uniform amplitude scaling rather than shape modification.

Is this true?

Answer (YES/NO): NO